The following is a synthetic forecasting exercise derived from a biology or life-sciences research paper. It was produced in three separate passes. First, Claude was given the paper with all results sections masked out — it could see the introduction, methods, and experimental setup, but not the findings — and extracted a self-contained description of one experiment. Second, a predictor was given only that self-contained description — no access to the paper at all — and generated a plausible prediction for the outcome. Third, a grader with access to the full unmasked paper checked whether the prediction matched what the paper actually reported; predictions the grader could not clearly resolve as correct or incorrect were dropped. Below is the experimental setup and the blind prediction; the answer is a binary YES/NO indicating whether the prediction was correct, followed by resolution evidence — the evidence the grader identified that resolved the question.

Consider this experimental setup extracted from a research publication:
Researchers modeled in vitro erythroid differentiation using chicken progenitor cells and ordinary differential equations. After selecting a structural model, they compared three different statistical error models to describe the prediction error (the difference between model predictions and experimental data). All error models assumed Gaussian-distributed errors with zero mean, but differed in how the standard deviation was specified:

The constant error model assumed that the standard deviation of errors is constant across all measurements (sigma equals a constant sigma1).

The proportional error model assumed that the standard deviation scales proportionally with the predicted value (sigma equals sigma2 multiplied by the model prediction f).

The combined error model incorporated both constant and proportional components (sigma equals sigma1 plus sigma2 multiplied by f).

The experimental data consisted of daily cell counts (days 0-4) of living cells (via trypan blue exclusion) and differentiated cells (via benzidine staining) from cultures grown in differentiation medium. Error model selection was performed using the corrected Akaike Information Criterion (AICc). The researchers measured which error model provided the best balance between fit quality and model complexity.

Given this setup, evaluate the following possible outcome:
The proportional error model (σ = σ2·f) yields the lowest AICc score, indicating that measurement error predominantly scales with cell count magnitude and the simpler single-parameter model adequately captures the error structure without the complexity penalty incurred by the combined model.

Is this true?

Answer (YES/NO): YES